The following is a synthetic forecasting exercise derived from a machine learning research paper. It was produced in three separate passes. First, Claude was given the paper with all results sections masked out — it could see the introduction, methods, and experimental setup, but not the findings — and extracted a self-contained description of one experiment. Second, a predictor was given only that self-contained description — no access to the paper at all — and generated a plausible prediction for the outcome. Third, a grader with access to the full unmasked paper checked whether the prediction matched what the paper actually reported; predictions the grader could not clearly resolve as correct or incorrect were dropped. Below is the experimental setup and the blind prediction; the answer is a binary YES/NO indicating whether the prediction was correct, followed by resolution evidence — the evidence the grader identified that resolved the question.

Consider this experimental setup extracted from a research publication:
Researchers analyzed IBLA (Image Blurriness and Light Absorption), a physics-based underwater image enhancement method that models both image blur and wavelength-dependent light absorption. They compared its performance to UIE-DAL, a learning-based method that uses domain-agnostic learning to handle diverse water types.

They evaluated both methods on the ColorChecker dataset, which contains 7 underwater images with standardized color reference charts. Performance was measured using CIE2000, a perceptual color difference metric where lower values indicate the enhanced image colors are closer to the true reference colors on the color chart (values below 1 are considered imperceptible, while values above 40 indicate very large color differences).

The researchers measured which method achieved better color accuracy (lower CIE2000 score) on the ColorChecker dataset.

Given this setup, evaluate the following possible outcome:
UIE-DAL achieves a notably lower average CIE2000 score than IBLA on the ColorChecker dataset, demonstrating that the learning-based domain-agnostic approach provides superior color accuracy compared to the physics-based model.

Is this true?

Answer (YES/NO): NO